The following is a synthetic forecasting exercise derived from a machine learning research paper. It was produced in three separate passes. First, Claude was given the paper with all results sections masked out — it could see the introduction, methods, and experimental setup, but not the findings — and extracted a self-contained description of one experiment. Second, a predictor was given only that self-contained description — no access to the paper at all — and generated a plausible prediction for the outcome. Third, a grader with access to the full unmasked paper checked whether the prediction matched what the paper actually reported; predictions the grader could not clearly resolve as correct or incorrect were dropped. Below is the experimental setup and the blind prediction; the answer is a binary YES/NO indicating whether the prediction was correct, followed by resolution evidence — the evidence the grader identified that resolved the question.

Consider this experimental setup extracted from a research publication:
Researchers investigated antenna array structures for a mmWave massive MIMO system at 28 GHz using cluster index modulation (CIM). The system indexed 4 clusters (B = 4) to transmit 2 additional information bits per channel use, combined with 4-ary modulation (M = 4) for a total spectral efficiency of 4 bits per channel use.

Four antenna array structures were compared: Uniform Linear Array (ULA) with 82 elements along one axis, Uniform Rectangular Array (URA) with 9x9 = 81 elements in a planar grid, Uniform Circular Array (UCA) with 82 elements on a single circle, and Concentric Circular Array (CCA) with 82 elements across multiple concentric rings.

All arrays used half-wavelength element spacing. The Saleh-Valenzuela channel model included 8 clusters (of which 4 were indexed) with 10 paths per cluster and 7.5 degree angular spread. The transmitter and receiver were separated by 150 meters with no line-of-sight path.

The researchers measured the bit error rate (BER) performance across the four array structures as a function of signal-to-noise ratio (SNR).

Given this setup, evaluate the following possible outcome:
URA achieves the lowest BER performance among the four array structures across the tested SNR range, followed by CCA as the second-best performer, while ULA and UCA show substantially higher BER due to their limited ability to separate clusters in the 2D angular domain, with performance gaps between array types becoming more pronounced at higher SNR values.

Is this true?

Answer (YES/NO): NO